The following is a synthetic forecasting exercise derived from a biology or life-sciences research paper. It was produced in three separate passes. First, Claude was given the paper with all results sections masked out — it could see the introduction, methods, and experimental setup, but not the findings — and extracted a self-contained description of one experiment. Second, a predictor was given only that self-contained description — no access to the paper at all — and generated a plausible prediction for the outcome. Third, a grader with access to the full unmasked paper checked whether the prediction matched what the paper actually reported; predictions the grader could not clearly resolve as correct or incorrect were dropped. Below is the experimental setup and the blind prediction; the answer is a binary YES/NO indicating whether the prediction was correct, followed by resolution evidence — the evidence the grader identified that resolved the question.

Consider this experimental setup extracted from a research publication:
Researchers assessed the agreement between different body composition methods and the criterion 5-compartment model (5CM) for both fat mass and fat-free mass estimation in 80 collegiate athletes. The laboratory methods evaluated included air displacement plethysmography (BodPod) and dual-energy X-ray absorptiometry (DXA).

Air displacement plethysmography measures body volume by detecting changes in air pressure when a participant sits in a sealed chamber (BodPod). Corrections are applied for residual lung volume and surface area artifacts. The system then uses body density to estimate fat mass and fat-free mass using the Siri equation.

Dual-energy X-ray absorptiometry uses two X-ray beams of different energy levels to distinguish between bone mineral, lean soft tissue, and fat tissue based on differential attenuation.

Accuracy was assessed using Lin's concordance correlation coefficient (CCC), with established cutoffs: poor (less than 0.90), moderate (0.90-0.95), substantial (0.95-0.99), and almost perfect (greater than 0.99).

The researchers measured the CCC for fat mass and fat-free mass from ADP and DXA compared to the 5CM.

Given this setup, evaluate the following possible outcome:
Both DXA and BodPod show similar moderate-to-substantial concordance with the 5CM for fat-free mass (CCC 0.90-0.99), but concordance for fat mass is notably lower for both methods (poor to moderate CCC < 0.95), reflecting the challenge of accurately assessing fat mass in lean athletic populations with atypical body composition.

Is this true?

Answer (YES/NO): NO